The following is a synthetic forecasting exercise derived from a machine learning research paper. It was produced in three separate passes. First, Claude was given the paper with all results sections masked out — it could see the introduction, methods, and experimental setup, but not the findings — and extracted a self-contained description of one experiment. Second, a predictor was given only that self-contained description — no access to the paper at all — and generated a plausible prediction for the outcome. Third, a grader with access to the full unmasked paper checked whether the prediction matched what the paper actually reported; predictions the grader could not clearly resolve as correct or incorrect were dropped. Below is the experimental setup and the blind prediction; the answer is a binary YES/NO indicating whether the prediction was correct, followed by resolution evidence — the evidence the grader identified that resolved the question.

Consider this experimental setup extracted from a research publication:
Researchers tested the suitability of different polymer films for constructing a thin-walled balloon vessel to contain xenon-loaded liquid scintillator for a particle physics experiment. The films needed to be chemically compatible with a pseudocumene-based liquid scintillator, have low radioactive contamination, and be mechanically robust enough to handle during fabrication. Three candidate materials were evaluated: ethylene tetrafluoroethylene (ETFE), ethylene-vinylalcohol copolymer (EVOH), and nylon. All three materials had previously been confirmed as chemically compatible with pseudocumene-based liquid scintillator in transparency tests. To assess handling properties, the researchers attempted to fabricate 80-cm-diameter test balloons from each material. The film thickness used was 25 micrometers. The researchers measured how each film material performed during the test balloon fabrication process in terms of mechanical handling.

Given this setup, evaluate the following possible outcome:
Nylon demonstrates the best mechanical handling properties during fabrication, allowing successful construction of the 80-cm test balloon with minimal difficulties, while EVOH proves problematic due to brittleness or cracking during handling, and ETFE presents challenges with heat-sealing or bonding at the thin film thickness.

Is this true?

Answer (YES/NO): NO